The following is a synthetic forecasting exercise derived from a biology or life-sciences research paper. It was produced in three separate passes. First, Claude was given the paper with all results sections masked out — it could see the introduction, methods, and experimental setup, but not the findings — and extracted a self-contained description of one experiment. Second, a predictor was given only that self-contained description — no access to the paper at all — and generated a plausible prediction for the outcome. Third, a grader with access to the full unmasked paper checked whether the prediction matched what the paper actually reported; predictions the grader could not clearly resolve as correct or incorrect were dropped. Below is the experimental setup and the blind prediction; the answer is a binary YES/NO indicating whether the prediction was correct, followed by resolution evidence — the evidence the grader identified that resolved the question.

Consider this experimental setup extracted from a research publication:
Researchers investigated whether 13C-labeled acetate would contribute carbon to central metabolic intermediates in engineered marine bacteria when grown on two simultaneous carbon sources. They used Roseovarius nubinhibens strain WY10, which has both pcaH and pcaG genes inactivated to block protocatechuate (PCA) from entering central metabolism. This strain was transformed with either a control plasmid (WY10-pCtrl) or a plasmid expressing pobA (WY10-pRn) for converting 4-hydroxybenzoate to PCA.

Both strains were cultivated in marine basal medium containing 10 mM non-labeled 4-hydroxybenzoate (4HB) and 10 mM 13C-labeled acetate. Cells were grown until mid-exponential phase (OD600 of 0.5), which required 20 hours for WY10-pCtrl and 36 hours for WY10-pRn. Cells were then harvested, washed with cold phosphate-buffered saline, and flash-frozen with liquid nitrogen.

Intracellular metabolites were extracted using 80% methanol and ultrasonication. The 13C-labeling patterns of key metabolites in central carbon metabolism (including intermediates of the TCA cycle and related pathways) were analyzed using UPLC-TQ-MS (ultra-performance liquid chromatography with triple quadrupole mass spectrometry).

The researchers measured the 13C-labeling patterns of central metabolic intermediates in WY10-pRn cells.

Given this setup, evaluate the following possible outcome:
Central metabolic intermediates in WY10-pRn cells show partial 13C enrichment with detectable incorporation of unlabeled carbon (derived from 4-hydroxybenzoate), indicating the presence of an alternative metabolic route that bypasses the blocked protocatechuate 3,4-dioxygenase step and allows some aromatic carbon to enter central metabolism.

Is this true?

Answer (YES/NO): NO